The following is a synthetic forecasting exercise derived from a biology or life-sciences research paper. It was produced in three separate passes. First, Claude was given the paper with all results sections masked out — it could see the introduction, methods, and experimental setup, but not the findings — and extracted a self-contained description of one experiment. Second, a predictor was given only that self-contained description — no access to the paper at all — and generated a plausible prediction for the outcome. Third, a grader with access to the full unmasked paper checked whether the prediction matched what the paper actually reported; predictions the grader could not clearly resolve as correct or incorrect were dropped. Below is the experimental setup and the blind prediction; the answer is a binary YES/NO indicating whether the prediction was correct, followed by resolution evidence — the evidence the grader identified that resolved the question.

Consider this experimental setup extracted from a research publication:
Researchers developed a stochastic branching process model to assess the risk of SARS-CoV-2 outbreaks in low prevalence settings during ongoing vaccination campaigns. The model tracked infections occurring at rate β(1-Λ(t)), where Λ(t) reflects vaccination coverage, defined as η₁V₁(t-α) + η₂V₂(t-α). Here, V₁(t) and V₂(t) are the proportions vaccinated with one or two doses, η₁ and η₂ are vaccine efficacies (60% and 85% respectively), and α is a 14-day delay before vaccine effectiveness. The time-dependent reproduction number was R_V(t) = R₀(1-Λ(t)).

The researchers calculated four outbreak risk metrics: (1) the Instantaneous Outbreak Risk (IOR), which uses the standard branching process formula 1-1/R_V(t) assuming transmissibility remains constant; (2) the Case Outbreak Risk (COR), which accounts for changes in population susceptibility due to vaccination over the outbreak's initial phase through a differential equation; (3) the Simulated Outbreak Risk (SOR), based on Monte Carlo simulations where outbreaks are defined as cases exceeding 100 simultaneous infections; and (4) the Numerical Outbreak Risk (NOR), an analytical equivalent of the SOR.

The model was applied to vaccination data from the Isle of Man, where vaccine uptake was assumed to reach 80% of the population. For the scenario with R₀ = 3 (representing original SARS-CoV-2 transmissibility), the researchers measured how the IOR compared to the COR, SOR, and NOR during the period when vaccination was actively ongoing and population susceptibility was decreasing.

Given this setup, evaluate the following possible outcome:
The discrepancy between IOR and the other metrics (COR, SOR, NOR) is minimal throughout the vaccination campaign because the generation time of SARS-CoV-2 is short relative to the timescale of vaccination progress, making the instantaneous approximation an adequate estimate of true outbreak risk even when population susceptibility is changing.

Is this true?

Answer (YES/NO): NO